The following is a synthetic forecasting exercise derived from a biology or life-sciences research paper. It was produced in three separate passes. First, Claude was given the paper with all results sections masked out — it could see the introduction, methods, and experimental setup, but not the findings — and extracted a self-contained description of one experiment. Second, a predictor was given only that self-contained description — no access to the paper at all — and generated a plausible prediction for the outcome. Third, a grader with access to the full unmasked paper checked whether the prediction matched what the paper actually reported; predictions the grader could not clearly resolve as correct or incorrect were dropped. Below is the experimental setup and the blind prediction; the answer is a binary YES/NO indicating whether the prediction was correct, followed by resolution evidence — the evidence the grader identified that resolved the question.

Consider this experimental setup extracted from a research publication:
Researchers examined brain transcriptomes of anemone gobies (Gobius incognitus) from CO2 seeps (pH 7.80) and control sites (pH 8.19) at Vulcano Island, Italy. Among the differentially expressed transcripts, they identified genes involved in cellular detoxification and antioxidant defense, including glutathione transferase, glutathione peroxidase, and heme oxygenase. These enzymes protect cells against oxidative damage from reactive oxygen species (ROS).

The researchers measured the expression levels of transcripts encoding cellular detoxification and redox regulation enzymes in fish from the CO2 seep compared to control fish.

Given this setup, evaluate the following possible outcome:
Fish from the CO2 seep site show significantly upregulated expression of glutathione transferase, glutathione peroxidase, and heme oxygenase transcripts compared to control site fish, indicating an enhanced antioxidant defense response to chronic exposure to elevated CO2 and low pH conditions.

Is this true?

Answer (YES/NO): YES